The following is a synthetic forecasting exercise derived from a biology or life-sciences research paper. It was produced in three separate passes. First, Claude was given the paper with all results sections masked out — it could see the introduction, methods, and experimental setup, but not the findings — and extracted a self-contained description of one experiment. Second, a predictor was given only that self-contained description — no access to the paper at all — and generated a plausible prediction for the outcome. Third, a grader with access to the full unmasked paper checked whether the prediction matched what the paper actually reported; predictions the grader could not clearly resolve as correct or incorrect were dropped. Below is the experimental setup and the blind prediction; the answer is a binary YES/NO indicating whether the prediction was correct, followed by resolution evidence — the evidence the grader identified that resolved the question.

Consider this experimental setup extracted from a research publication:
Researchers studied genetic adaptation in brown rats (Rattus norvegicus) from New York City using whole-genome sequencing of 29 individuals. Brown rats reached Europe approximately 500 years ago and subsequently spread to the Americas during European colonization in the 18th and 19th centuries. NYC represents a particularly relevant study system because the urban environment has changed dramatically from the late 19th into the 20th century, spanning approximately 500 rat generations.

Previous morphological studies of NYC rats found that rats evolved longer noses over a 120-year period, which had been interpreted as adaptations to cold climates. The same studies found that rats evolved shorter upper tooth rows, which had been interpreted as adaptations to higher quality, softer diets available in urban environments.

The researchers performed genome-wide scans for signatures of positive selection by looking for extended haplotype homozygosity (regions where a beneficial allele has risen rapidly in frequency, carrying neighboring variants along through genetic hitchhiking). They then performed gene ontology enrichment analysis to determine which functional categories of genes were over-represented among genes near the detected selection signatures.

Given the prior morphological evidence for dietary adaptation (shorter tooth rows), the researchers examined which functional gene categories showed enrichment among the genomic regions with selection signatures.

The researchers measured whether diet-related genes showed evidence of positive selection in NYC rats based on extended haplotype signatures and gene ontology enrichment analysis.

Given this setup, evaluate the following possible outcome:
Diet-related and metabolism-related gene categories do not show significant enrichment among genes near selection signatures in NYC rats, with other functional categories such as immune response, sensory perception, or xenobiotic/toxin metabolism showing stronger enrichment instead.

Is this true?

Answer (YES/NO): NO